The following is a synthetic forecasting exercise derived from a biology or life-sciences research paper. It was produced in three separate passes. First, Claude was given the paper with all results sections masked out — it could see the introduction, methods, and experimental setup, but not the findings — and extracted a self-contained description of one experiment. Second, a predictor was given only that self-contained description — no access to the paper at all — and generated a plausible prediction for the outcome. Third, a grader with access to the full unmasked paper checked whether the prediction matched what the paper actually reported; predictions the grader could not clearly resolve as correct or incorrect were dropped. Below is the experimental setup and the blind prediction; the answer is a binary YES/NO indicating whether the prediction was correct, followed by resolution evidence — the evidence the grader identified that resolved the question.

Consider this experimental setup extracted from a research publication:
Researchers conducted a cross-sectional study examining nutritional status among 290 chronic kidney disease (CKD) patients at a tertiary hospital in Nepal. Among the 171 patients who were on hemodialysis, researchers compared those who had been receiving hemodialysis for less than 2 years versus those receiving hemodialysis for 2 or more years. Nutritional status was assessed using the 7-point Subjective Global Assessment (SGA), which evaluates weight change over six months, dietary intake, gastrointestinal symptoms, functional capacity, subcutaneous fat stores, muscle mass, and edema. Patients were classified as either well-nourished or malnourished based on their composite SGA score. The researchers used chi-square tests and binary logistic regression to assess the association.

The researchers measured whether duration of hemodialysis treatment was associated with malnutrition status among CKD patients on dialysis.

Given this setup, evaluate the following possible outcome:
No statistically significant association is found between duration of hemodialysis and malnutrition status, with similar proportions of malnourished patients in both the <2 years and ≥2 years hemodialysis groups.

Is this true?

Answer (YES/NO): NO